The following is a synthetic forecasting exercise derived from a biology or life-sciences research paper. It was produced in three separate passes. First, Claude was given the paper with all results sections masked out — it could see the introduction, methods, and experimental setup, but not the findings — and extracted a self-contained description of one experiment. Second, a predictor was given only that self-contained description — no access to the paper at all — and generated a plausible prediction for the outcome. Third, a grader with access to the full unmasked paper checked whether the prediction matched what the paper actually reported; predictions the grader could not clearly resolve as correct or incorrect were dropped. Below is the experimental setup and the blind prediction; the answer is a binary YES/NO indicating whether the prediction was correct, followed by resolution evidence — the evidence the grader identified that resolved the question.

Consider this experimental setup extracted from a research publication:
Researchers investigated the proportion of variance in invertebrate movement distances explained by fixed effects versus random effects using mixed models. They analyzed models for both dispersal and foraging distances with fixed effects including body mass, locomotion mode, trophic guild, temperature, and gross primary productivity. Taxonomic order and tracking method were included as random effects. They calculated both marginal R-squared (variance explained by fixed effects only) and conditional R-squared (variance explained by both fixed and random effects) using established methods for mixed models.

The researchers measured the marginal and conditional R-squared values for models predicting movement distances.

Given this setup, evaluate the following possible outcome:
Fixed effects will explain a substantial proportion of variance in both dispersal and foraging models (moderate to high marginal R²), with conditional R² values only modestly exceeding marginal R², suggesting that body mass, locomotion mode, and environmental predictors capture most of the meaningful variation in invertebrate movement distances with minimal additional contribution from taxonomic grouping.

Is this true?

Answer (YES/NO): NO